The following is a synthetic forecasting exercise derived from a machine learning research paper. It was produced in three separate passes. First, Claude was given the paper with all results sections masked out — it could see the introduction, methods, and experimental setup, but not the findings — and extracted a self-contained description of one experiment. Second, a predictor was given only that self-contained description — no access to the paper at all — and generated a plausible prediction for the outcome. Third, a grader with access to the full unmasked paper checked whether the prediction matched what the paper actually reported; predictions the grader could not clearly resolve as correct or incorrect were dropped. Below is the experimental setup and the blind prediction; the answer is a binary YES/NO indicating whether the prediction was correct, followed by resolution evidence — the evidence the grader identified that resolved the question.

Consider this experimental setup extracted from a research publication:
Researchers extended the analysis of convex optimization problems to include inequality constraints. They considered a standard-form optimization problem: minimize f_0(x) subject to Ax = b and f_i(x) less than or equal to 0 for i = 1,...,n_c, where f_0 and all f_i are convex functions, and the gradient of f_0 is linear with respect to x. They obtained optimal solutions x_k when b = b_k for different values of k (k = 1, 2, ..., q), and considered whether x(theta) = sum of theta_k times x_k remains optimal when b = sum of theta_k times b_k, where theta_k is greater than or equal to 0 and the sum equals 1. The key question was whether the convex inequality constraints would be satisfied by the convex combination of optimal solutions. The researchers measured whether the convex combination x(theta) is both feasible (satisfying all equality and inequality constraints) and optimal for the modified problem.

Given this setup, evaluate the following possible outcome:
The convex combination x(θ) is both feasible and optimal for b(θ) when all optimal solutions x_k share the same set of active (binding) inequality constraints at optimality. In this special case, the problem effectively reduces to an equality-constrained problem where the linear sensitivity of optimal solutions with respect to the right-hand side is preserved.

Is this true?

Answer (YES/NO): NO